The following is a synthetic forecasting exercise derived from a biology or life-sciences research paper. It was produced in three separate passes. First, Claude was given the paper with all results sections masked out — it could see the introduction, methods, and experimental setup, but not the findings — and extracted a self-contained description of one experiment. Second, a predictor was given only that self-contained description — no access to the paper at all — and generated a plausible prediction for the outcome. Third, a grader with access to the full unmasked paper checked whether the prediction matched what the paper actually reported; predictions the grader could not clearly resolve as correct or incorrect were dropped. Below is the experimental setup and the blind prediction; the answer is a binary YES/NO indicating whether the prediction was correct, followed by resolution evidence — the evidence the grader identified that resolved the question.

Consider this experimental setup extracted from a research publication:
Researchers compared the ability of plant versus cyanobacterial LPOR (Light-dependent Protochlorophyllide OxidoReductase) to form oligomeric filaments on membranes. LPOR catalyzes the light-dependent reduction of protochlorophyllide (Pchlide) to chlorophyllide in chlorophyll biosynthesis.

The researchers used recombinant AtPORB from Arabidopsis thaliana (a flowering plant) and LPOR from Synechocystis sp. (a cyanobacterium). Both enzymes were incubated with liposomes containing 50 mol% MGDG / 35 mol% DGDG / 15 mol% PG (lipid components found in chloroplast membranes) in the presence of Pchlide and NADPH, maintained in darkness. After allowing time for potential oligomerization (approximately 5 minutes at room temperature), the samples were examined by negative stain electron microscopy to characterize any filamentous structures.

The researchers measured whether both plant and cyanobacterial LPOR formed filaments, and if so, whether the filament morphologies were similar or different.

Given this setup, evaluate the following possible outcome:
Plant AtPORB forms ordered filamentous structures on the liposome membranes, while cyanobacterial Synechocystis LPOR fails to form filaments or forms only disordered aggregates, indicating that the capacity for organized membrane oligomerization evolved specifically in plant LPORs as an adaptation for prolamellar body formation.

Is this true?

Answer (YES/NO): NO